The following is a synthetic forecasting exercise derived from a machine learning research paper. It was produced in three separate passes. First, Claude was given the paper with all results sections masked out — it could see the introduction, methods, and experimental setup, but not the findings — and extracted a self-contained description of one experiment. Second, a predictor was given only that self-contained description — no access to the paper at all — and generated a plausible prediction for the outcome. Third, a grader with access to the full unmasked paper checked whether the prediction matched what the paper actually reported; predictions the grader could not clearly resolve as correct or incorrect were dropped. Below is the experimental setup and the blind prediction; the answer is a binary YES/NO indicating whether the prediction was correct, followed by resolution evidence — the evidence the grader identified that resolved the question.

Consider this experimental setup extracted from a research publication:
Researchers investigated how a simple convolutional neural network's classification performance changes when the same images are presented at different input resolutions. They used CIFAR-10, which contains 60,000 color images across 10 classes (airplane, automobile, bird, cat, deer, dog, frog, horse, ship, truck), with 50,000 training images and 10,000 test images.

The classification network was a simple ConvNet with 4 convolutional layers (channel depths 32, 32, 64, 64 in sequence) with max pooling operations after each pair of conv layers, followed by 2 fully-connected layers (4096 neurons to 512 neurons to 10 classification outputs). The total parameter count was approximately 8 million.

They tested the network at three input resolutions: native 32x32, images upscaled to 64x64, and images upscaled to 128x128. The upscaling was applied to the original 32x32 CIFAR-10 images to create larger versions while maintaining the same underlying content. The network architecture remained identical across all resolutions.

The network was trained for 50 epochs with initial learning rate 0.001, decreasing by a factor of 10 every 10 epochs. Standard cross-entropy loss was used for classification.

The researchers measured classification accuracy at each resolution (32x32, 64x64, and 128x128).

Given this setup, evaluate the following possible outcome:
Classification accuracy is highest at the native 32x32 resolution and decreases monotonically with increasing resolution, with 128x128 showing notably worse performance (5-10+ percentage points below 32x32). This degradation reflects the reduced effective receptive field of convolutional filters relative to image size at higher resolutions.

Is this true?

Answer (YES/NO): YES